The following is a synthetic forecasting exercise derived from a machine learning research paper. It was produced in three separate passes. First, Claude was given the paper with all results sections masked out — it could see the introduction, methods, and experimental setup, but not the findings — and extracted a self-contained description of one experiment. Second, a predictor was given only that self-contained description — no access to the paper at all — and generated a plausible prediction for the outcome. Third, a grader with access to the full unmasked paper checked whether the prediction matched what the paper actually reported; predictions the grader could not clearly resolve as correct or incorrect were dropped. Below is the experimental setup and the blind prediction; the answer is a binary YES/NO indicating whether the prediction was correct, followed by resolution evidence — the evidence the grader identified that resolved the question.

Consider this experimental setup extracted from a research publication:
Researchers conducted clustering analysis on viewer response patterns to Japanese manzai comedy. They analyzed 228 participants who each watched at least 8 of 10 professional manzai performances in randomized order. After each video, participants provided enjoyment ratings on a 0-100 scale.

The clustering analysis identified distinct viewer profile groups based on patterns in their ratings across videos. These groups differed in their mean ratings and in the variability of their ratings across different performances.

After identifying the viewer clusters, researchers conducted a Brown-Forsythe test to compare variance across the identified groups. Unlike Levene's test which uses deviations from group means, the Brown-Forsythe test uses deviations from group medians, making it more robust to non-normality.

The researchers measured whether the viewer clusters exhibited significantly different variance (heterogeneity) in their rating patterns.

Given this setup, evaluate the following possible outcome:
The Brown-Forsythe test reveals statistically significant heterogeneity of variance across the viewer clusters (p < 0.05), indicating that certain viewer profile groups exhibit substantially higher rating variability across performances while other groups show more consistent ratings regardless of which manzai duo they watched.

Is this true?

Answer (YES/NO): YES